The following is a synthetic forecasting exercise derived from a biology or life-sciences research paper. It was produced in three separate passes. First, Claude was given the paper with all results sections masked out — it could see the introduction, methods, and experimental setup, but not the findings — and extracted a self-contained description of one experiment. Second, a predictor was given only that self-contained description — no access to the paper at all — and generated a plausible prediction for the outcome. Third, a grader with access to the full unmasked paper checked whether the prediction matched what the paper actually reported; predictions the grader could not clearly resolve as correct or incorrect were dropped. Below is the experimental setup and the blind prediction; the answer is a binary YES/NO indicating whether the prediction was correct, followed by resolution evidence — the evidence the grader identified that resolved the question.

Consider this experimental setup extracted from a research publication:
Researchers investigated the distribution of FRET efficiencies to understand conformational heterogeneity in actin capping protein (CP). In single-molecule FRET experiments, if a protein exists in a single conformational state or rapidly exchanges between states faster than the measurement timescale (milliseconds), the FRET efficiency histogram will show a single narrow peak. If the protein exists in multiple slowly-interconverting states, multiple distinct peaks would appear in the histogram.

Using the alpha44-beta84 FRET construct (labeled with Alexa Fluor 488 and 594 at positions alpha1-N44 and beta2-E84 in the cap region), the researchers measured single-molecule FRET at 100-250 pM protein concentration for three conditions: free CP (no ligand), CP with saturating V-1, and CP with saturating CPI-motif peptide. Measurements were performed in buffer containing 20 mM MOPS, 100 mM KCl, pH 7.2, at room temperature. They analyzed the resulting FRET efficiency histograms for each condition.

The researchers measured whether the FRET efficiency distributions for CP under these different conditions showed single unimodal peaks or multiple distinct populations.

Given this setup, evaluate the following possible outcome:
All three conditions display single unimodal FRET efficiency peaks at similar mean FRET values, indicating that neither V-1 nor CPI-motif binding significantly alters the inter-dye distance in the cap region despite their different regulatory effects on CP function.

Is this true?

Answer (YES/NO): NO